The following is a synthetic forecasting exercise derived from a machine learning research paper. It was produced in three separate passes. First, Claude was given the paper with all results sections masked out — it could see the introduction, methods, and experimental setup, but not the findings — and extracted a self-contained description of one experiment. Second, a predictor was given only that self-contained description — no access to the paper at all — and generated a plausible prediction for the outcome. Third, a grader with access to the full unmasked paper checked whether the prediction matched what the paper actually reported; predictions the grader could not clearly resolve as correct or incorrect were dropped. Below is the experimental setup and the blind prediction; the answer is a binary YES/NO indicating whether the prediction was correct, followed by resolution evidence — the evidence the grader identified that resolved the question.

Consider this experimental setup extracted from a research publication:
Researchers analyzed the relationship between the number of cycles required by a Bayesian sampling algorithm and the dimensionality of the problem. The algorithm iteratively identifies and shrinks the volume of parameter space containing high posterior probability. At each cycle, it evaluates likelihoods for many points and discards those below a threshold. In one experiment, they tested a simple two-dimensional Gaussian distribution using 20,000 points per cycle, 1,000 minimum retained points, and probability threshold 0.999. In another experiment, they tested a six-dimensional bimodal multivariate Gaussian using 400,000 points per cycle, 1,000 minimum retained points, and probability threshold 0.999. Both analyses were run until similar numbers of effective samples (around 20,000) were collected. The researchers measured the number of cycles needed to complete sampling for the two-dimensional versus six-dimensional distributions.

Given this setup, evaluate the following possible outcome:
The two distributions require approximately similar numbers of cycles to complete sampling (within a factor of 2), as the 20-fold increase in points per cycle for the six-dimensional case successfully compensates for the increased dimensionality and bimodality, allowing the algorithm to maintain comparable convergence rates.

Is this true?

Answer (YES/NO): NO